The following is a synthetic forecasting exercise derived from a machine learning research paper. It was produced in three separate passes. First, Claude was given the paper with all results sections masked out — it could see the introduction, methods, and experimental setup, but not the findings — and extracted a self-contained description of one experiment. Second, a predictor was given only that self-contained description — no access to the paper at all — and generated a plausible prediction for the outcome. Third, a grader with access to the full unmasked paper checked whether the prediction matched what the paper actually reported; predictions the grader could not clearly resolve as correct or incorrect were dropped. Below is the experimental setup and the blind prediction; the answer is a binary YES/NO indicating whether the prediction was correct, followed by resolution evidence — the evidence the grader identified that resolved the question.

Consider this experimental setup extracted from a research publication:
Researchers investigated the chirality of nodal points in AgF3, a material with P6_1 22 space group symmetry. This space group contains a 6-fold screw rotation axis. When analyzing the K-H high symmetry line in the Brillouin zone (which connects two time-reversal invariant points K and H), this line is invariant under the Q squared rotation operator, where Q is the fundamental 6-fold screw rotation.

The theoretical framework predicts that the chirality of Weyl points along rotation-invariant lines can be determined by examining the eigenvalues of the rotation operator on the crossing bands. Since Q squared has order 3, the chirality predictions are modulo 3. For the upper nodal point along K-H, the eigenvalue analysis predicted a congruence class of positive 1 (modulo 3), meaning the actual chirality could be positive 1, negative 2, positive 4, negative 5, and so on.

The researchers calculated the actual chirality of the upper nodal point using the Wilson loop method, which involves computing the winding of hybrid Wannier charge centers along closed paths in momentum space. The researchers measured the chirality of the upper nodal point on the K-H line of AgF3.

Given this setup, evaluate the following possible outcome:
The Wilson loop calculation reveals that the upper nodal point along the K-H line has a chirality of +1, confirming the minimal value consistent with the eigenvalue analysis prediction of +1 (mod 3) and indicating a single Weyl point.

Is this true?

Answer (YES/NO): NO